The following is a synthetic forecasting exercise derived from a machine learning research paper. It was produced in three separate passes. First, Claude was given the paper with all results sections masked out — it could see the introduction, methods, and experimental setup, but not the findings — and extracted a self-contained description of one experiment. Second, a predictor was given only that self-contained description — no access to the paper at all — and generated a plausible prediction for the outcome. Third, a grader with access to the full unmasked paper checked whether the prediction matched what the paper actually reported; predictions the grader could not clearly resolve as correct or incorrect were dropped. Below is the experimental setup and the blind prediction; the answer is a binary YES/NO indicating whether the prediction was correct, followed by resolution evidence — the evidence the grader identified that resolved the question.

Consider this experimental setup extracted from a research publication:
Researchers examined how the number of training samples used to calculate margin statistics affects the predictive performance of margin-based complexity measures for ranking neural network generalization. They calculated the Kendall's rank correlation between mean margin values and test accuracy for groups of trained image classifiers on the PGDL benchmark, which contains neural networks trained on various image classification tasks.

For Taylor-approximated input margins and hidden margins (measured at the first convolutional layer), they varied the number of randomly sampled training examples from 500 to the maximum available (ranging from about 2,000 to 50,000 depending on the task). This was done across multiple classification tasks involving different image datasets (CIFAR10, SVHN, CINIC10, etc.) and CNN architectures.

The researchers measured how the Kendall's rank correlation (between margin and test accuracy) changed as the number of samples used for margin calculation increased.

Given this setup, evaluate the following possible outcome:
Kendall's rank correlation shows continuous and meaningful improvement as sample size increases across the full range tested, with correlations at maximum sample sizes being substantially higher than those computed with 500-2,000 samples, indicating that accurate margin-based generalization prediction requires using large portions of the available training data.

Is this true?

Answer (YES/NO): NO